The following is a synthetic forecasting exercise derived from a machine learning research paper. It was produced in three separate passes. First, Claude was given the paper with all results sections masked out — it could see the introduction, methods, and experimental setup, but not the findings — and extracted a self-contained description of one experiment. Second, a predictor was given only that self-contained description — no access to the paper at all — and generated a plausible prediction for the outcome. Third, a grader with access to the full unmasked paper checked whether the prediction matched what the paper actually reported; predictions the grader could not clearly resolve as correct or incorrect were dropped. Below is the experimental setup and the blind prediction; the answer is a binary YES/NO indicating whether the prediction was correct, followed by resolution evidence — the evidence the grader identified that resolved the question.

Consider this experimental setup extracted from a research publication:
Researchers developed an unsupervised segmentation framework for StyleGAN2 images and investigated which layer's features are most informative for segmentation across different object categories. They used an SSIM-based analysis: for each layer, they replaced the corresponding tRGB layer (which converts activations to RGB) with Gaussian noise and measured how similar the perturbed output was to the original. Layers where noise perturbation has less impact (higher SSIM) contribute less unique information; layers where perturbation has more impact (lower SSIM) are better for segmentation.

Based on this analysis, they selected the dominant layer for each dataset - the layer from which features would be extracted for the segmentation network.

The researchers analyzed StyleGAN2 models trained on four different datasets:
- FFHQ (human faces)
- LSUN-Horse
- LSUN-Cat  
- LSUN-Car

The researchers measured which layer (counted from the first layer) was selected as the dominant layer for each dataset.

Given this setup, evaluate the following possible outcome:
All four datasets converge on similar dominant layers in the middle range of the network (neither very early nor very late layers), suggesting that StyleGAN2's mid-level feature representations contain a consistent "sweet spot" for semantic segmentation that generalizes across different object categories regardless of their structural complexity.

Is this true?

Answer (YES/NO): NO